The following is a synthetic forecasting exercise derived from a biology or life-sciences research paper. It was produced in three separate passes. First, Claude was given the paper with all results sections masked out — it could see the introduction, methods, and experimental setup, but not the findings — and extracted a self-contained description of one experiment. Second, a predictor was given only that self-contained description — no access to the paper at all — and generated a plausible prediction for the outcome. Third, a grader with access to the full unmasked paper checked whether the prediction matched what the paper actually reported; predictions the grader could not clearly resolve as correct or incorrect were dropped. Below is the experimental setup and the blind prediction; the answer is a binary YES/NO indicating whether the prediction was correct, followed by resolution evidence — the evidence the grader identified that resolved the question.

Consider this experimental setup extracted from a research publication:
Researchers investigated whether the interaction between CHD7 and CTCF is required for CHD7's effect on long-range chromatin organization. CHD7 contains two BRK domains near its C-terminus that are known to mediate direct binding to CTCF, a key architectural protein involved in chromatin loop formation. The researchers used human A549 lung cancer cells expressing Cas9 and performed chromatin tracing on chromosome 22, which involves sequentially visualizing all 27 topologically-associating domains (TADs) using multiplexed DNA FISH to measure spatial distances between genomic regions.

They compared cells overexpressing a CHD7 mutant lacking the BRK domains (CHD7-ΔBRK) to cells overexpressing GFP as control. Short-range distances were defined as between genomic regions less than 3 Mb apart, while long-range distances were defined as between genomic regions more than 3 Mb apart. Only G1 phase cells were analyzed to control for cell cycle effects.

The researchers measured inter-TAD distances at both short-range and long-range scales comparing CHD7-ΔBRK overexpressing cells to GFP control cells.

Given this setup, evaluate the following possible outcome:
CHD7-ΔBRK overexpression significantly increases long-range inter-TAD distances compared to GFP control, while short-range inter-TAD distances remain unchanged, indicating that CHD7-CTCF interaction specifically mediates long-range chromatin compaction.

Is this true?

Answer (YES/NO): NO